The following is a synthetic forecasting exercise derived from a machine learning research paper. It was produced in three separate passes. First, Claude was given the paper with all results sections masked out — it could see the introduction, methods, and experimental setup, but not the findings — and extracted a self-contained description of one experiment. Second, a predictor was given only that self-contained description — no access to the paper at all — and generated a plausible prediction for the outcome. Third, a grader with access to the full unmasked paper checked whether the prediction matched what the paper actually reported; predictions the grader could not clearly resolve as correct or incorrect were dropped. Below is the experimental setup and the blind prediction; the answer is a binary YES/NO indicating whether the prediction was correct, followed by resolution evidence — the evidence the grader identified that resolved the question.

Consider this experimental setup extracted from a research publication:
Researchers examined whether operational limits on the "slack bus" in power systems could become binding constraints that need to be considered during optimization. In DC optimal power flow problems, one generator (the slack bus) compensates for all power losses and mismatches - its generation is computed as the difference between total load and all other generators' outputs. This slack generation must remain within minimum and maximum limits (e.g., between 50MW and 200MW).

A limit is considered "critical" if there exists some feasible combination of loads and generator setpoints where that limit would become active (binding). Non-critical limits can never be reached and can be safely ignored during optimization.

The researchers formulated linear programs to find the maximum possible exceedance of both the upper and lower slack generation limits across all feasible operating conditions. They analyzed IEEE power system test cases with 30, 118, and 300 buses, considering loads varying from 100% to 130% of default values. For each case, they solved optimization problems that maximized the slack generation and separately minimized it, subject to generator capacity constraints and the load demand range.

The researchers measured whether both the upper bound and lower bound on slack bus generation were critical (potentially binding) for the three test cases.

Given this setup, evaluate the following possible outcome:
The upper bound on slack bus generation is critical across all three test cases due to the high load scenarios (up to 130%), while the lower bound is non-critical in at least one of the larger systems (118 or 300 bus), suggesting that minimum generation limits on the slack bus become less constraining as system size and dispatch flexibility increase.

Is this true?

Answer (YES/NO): NO